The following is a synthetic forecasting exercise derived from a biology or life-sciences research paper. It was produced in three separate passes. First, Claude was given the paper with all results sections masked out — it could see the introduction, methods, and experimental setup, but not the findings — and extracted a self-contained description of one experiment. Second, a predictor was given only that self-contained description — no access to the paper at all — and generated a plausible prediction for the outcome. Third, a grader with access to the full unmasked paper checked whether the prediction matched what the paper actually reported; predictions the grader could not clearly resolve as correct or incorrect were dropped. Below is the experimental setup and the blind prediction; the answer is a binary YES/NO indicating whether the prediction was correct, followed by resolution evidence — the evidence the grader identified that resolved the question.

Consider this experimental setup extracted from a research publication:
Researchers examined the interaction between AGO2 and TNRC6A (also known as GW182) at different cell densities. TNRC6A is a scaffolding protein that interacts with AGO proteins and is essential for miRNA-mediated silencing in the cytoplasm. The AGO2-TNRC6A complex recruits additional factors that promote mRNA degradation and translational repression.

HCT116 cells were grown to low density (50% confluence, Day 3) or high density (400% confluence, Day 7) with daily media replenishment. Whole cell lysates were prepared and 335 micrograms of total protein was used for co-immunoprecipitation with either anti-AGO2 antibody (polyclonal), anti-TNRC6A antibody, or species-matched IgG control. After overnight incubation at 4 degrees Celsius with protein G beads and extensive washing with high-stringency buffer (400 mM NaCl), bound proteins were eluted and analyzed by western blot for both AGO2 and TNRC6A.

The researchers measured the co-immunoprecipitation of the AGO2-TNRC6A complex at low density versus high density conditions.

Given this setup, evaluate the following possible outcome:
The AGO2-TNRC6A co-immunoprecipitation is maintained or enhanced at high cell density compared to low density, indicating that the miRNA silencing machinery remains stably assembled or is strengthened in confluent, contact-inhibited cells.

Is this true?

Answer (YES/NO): NO